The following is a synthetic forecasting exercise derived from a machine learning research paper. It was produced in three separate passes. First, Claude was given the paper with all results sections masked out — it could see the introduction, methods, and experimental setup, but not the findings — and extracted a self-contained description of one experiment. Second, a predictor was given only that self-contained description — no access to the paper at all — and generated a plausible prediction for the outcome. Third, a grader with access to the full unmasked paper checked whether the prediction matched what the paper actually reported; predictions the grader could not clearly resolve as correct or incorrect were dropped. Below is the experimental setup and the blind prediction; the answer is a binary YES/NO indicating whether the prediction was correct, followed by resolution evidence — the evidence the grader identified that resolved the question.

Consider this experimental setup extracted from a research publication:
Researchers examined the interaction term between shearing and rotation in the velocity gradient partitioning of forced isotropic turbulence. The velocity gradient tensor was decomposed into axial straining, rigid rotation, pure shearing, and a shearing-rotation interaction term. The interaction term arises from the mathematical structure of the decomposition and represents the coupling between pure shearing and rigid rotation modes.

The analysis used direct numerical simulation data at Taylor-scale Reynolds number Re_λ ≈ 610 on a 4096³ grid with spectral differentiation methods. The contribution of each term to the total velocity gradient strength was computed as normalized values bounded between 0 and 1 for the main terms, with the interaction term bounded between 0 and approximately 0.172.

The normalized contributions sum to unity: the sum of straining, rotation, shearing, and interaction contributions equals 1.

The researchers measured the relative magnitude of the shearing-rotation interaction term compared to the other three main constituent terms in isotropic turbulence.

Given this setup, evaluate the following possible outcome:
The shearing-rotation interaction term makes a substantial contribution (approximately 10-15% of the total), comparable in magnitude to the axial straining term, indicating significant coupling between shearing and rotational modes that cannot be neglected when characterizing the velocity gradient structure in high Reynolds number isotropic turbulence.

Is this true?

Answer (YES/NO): NO